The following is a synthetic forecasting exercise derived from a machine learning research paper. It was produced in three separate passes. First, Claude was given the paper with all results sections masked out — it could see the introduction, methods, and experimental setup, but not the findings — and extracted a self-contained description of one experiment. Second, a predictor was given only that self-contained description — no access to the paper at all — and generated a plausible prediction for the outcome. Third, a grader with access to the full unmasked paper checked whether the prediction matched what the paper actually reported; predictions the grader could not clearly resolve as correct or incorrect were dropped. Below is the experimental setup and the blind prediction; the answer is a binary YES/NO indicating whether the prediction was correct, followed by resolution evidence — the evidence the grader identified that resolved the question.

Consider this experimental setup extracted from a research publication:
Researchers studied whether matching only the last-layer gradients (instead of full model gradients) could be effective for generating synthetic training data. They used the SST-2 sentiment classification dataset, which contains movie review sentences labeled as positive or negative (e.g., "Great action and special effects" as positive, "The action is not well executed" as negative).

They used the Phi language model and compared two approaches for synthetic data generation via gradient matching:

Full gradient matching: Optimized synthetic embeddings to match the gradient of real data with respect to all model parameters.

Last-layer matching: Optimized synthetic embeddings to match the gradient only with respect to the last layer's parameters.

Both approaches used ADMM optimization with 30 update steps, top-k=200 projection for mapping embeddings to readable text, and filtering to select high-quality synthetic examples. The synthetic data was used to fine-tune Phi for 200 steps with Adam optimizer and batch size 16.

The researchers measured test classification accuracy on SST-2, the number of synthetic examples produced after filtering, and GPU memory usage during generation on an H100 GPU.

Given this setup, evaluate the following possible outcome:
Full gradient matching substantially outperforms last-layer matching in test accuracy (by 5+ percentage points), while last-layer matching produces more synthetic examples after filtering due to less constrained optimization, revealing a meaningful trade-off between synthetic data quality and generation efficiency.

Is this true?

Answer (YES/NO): NO